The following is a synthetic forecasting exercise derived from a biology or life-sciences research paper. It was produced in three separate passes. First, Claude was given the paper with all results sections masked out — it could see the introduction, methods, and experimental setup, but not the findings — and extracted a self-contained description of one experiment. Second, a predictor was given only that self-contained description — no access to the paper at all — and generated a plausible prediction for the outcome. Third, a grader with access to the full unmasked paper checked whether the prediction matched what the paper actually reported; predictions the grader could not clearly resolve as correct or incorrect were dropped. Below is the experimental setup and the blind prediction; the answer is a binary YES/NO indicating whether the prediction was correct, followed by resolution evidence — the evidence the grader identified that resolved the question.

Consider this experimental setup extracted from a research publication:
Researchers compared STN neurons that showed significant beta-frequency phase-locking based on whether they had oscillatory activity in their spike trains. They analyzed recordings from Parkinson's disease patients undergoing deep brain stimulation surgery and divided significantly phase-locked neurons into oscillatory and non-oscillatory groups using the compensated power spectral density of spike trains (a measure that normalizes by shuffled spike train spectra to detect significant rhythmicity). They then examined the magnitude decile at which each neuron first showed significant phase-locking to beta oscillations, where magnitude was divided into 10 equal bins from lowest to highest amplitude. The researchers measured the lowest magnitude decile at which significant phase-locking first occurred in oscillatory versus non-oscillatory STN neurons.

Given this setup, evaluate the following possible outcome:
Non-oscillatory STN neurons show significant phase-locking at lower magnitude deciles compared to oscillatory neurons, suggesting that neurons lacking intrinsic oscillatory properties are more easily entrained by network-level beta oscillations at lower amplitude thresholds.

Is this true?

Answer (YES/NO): NO